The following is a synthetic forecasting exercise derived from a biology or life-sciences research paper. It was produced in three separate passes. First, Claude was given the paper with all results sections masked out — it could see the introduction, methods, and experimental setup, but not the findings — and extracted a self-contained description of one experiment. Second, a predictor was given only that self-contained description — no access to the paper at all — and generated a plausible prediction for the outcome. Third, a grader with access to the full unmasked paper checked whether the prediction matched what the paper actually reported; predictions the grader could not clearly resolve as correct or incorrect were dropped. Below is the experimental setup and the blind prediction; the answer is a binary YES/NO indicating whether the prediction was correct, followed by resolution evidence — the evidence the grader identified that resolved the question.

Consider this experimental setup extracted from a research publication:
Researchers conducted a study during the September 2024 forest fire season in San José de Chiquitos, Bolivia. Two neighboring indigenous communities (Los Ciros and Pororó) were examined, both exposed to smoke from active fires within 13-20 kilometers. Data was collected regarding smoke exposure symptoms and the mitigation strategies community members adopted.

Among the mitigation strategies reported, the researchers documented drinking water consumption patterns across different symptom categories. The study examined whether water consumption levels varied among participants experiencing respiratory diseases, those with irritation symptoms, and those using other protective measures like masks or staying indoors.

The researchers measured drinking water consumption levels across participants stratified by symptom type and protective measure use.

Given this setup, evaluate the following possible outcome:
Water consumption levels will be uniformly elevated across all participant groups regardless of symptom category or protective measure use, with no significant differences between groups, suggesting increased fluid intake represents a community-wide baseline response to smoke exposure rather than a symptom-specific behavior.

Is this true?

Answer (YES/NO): YES